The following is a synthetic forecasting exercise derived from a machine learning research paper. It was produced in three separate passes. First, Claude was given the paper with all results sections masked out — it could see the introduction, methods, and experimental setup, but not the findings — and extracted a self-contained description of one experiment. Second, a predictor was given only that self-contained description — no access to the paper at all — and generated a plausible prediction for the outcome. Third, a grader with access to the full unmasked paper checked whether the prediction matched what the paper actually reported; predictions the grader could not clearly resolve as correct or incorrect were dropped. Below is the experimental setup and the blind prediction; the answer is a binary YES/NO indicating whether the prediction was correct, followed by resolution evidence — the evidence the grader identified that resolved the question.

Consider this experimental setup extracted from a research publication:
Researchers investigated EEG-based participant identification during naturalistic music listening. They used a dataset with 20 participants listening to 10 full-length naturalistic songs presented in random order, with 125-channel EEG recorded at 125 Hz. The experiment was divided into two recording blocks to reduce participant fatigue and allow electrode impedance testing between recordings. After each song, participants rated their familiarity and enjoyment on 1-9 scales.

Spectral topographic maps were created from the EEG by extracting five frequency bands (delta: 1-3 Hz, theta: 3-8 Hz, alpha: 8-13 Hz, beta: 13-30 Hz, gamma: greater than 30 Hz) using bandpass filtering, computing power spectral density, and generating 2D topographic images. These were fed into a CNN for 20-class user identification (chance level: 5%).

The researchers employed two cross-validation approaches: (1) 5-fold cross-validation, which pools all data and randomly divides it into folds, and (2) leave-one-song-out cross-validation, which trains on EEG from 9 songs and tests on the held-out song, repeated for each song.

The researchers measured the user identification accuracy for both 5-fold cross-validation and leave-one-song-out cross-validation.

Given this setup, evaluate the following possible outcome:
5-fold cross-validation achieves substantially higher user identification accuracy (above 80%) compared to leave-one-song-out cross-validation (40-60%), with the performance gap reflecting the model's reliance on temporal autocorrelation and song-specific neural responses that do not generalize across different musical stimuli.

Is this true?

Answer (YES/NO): NO